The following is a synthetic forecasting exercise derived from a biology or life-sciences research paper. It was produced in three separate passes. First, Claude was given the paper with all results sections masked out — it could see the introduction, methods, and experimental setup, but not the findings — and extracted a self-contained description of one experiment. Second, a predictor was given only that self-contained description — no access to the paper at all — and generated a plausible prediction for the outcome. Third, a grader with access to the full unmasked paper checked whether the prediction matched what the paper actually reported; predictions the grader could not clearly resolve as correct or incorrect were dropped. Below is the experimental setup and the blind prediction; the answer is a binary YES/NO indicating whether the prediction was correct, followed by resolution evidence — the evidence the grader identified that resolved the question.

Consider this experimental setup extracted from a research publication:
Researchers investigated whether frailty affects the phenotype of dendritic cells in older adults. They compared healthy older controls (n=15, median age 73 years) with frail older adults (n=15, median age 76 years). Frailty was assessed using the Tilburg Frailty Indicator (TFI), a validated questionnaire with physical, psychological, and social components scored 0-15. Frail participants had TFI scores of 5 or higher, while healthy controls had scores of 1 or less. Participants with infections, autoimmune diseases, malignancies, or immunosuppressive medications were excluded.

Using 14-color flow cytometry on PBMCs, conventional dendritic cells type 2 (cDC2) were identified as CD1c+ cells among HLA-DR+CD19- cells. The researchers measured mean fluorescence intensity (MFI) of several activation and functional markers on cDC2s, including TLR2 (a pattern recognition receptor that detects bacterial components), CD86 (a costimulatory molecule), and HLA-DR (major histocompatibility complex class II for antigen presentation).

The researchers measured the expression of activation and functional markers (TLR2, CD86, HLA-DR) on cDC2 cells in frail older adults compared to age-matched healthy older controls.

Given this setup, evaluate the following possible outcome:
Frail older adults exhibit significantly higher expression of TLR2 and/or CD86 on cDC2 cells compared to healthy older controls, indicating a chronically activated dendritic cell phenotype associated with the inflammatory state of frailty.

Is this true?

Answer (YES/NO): NO